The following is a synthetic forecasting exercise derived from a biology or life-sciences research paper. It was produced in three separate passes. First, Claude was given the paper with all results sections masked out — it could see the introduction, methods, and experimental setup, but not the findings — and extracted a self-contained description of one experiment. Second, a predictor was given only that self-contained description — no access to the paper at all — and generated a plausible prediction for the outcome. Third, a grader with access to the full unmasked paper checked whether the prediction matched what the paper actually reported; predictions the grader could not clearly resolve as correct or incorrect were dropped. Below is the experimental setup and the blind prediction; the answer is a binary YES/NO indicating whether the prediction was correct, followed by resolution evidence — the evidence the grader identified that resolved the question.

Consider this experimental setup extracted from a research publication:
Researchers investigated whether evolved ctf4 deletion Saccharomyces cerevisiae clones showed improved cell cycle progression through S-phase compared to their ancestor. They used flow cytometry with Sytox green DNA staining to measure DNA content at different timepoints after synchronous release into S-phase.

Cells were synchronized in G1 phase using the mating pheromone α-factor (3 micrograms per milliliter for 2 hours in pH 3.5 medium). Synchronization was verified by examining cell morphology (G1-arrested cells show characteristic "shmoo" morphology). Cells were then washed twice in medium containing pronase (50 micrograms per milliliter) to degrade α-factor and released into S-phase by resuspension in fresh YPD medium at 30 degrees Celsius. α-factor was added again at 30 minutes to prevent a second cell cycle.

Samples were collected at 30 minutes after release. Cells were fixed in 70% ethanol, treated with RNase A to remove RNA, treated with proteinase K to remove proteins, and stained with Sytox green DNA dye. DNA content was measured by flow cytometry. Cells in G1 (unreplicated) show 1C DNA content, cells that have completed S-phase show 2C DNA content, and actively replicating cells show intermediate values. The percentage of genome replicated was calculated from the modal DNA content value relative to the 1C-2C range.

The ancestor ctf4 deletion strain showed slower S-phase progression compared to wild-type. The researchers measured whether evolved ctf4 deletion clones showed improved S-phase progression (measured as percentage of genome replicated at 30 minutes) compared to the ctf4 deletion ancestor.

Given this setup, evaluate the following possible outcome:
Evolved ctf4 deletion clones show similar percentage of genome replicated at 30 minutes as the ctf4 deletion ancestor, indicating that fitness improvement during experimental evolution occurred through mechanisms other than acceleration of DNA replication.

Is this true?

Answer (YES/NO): YES